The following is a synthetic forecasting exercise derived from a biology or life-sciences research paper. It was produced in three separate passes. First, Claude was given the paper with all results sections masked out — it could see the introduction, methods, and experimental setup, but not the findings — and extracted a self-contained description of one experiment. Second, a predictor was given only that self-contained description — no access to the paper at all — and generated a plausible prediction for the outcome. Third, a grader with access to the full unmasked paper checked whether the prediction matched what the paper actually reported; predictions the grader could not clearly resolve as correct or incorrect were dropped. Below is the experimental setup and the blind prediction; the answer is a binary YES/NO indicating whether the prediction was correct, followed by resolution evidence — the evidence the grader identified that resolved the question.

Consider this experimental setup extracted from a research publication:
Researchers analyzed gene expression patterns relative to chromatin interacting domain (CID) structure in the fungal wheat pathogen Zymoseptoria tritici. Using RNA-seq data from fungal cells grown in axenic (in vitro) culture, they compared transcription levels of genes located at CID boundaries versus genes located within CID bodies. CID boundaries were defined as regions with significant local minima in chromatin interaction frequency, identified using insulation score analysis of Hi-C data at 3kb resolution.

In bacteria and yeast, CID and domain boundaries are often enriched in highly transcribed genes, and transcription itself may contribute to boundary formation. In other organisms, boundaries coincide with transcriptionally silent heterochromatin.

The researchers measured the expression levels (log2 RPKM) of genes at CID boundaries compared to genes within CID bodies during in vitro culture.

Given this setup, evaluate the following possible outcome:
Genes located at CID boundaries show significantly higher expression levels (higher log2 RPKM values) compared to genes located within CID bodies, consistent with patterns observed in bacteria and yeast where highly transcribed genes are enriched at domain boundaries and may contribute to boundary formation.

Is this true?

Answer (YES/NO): NO